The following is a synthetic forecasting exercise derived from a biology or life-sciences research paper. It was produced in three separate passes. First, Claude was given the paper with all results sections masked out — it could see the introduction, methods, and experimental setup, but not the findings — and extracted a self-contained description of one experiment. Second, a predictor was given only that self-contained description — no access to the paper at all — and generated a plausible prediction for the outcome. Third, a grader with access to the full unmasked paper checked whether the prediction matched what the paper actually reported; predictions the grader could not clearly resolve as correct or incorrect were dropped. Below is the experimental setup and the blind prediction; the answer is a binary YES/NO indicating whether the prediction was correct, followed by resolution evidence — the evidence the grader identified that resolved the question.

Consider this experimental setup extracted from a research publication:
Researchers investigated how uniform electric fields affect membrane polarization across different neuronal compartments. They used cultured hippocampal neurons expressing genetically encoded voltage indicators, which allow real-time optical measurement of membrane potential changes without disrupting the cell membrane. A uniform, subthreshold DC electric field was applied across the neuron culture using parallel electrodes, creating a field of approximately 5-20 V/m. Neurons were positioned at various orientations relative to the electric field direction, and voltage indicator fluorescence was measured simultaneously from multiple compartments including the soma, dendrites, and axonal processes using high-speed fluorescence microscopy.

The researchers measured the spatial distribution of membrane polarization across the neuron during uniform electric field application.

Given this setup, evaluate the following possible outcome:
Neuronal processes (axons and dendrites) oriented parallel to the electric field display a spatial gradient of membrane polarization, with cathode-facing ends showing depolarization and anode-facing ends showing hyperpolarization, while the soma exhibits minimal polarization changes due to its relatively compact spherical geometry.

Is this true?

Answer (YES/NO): YES